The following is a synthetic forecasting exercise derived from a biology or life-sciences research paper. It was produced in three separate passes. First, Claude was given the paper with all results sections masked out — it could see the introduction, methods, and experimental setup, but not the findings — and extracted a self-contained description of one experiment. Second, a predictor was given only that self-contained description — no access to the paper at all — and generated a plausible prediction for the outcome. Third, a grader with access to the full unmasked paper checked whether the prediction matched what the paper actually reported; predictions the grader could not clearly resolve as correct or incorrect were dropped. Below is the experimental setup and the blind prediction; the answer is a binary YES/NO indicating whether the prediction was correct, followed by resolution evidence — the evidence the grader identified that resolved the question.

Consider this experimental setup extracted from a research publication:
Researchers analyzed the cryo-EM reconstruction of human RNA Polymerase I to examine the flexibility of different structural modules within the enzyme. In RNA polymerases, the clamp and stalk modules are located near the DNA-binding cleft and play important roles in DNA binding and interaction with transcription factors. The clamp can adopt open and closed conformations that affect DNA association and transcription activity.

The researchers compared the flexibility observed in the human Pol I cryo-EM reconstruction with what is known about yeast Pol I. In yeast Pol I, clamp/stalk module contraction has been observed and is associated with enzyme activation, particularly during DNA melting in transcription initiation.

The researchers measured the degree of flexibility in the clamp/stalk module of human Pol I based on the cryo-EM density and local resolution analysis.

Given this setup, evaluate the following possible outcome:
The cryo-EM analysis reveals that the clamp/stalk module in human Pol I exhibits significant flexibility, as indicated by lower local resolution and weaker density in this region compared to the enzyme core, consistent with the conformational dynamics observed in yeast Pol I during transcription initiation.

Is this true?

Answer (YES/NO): YES